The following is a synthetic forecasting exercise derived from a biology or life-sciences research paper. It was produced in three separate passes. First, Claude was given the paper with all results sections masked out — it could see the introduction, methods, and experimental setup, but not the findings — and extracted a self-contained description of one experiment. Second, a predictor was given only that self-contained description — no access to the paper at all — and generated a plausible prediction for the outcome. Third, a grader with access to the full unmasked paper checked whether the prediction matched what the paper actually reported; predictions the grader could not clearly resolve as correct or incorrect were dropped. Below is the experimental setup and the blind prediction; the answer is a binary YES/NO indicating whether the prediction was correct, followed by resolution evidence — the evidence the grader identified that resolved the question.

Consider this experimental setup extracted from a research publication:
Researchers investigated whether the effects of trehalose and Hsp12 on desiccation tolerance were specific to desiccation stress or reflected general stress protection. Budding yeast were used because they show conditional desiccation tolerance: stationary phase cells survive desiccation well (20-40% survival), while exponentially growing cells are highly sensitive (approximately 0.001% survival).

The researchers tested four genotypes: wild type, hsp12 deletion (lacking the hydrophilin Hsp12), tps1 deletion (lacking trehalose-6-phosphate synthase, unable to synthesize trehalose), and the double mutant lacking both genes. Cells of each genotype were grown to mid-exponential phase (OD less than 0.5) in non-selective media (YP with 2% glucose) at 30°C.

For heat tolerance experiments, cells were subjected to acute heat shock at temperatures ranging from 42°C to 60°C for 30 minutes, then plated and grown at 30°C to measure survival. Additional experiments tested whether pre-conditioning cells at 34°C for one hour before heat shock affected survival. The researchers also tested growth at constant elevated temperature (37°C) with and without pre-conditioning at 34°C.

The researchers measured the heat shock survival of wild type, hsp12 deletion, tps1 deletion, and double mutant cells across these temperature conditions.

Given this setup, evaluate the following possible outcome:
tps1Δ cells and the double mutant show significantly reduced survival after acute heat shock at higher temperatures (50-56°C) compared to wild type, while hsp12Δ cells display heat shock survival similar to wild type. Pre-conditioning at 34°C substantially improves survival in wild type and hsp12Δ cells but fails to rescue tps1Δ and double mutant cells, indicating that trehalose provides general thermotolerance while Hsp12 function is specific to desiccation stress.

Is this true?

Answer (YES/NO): NO